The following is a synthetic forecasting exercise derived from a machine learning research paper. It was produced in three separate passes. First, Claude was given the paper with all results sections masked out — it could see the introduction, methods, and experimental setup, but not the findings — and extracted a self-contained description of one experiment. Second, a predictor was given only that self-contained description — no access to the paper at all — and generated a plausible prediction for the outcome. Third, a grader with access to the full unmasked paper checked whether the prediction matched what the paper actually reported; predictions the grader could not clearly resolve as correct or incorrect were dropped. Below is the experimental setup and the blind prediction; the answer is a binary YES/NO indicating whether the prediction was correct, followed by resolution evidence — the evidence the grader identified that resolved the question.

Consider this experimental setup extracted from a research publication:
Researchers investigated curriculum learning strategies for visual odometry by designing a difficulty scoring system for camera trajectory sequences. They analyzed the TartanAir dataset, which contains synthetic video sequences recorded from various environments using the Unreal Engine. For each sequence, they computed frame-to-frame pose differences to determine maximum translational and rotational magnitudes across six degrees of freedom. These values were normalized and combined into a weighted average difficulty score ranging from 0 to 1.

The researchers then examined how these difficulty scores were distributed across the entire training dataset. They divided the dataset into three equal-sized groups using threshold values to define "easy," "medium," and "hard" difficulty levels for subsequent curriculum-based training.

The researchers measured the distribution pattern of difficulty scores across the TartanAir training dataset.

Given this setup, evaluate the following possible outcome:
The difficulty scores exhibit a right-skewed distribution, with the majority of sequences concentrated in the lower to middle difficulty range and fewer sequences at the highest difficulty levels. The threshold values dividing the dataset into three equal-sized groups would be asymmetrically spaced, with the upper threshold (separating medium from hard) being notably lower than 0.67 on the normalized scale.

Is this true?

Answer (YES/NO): NO